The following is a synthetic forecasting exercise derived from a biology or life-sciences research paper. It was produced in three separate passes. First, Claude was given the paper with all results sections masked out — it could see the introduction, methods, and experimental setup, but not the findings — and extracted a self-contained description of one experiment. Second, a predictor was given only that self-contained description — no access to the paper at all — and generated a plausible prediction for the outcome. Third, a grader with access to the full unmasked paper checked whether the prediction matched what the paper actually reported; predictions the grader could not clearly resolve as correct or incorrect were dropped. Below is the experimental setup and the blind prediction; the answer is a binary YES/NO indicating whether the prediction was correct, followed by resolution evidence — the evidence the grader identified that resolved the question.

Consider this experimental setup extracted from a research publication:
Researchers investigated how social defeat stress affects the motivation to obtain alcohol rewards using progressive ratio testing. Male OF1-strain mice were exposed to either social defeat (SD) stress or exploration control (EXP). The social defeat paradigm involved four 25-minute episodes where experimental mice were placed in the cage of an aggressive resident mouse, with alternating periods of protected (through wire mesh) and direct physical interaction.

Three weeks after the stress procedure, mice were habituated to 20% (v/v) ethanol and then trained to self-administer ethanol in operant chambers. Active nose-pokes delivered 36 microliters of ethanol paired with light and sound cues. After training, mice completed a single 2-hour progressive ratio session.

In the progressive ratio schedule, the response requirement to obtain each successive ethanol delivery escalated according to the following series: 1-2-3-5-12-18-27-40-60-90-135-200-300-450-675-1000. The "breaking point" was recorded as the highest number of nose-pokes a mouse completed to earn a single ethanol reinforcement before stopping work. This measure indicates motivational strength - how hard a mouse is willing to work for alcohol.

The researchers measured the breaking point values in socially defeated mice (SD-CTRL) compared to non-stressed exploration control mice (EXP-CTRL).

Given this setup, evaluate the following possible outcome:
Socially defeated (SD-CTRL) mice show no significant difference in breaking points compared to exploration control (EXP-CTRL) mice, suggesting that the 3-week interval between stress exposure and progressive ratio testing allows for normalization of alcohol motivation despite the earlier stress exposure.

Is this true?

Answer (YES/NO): NO